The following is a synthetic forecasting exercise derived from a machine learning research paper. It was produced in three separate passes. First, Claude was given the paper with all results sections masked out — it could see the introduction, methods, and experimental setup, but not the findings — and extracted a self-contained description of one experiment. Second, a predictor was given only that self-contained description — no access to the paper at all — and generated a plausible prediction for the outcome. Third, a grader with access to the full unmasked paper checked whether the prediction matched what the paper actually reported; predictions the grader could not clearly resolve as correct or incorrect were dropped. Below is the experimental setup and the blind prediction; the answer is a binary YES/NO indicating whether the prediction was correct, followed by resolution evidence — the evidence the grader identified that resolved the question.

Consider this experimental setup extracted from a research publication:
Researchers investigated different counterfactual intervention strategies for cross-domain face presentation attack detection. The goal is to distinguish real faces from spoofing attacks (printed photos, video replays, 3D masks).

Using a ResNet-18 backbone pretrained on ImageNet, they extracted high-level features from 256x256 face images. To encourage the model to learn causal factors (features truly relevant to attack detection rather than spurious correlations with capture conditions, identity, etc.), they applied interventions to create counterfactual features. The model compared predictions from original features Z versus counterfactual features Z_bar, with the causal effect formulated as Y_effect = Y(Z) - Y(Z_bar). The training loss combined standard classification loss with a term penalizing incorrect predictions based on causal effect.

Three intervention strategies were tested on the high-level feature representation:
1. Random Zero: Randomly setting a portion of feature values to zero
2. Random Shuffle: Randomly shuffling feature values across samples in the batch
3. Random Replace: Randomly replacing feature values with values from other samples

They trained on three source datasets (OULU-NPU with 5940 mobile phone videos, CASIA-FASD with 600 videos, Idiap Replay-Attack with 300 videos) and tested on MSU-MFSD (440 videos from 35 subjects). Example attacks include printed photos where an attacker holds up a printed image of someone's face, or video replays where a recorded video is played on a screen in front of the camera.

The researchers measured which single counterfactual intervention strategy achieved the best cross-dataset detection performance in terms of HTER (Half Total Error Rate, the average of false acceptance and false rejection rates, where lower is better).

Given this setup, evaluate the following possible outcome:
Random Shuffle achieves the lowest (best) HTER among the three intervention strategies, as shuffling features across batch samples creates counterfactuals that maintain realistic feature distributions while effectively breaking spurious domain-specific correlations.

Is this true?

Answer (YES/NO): YES